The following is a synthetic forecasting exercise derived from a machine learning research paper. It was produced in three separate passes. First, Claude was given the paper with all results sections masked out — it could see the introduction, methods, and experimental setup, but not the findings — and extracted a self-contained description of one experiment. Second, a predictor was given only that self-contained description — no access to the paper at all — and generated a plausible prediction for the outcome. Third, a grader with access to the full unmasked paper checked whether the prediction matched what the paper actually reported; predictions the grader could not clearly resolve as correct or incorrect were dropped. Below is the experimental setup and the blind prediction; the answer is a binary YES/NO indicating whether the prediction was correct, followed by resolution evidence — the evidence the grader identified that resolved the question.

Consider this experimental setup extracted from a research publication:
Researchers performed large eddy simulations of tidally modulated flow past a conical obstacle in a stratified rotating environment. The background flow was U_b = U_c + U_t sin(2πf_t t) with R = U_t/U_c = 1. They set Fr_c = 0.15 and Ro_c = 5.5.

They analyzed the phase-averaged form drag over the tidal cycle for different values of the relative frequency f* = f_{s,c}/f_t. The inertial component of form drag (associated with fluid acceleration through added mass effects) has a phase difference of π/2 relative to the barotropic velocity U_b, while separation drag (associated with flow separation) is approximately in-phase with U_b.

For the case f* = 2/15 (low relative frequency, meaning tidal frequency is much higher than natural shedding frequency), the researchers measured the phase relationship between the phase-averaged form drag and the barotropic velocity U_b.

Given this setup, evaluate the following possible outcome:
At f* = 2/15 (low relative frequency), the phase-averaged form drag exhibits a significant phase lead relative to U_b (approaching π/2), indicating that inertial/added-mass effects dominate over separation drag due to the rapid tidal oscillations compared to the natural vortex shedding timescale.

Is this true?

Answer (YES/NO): NO